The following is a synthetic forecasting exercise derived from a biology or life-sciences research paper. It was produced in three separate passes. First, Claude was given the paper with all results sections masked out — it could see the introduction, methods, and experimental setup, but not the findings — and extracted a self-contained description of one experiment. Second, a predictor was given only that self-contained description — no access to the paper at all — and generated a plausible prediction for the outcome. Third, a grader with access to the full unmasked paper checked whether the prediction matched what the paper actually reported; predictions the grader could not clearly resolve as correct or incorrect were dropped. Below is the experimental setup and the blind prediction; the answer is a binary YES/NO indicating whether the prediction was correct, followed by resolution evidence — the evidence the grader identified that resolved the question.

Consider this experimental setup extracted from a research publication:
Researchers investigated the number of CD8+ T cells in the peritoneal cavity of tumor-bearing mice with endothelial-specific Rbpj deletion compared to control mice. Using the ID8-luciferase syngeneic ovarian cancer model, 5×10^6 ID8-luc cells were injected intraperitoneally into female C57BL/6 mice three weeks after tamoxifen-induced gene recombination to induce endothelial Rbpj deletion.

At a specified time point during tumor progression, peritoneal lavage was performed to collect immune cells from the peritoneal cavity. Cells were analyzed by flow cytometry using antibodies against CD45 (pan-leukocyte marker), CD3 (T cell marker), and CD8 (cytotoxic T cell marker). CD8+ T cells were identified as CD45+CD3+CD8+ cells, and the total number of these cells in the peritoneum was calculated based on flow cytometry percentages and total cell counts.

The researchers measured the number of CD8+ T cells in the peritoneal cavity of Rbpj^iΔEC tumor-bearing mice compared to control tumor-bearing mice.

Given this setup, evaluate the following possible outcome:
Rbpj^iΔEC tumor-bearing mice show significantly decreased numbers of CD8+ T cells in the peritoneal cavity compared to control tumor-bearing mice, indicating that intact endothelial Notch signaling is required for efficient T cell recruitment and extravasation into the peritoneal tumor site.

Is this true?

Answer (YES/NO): NO